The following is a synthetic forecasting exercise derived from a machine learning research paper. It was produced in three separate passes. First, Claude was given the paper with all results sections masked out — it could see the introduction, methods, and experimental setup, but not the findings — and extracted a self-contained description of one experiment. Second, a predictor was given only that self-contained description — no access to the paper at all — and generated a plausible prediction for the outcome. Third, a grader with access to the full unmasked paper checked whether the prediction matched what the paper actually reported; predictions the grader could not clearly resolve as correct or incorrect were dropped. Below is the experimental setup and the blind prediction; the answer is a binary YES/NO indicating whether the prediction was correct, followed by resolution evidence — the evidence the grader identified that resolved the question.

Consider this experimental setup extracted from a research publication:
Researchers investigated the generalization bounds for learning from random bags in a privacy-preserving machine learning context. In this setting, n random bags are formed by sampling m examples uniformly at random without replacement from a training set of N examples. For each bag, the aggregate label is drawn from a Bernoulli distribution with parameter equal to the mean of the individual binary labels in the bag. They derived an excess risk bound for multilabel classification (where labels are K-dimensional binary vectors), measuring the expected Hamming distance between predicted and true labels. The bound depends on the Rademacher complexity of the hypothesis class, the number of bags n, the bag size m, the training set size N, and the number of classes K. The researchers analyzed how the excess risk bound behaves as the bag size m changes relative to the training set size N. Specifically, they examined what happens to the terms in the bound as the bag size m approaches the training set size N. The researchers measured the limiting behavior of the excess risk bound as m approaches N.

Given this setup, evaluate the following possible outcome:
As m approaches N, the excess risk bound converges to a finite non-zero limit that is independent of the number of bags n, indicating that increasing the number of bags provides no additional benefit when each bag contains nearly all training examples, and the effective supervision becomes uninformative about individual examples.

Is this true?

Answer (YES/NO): NO